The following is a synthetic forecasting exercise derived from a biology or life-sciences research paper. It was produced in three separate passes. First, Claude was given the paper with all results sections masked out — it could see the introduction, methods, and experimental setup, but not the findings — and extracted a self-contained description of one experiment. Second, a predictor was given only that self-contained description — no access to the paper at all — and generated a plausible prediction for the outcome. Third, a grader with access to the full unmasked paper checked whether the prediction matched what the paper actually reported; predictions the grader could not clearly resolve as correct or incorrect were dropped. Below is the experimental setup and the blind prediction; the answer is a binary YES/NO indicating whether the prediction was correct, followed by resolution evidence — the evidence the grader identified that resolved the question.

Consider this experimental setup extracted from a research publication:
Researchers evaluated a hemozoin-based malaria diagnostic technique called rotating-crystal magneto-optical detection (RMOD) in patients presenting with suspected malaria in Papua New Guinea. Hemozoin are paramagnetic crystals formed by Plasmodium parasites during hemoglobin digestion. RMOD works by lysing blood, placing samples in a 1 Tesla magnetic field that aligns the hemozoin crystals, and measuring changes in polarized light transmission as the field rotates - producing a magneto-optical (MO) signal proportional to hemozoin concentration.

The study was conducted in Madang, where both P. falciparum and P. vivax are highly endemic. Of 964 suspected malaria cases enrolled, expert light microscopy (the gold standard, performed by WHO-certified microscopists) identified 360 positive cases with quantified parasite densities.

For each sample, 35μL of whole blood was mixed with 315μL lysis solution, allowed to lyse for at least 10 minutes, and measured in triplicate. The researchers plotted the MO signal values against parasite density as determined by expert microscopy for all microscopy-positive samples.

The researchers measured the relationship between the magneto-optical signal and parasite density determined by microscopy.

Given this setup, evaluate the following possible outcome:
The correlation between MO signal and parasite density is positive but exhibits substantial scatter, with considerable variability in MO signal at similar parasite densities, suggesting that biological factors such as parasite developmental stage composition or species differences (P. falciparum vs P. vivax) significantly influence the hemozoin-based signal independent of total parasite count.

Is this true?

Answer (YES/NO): YES